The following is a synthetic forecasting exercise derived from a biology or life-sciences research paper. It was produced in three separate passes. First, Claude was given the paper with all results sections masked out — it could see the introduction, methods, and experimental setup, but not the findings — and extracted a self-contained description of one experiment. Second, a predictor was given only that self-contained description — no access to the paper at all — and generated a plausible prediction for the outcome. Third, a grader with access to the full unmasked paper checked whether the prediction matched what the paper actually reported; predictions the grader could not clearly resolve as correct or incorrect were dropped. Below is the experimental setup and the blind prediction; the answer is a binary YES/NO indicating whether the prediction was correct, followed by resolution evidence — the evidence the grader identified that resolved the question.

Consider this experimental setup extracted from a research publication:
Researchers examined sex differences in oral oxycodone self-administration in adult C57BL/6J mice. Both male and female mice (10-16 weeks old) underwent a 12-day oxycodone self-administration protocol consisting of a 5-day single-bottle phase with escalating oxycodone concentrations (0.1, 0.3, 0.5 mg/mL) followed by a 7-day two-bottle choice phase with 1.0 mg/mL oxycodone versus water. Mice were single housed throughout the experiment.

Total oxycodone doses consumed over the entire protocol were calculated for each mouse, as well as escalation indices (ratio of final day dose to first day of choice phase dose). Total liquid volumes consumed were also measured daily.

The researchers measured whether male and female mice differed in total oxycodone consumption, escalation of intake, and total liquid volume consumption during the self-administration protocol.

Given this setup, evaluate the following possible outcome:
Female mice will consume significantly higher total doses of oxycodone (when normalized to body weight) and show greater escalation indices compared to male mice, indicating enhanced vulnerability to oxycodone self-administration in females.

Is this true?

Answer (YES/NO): NO